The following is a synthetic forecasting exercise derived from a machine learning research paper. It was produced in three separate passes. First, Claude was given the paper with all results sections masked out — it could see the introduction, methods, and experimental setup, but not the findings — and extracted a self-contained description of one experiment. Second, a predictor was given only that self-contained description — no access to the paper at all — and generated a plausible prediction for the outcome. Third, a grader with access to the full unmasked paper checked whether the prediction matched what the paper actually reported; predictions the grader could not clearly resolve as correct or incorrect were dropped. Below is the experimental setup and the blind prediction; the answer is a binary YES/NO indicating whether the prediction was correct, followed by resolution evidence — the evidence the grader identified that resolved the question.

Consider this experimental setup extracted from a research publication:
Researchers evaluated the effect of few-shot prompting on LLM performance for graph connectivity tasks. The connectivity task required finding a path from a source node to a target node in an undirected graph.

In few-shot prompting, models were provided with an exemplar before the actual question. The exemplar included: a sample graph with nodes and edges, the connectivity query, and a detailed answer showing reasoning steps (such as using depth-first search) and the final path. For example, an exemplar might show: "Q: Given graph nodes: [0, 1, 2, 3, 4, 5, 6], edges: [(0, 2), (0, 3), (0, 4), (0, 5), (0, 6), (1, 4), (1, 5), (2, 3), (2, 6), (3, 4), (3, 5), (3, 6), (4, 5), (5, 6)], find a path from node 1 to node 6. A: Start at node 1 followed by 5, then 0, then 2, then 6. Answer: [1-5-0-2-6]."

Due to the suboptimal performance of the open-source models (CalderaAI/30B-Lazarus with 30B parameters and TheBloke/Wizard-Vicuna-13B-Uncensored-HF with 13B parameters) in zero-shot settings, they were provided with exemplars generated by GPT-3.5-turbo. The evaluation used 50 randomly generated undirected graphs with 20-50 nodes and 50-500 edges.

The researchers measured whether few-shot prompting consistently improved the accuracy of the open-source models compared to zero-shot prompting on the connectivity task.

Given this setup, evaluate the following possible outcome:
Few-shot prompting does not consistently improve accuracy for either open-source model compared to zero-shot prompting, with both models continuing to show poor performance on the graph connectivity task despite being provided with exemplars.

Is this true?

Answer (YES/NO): YES